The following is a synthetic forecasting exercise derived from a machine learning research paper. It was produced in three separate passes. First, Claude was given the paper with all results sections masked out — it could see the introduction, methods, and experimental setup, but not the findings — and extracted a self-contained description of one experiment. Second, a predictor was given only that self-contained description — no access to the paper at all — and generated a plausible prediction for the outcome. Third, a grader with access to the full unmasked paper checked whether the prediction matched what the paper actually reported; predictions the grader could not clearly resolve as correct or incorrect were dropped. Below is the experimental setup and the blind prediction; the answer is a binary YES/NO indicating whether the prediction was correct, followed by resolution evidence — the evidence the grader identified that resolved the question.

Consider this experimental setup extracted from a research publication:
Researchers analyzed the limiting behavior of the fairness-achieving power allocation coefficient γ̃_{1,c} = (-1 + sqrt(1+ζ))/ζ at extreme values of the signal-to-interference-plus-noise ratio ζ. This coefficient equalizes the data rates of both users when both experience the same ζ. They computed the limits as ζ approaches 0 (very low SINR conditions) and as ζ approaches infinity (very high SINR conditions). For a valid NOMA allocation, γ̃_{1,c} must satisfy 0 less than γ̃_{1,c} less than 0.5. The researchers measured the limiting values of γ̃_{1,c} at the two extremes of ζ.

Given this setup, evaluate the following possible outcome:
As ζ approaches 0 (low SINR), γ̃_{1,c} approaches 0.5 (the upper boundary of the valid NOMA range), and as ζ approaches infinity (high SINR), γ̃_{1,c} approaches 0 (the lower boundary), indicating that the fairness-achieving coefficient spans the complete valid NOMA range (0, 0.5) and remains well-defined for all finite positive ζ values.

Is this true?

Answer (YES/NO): YES